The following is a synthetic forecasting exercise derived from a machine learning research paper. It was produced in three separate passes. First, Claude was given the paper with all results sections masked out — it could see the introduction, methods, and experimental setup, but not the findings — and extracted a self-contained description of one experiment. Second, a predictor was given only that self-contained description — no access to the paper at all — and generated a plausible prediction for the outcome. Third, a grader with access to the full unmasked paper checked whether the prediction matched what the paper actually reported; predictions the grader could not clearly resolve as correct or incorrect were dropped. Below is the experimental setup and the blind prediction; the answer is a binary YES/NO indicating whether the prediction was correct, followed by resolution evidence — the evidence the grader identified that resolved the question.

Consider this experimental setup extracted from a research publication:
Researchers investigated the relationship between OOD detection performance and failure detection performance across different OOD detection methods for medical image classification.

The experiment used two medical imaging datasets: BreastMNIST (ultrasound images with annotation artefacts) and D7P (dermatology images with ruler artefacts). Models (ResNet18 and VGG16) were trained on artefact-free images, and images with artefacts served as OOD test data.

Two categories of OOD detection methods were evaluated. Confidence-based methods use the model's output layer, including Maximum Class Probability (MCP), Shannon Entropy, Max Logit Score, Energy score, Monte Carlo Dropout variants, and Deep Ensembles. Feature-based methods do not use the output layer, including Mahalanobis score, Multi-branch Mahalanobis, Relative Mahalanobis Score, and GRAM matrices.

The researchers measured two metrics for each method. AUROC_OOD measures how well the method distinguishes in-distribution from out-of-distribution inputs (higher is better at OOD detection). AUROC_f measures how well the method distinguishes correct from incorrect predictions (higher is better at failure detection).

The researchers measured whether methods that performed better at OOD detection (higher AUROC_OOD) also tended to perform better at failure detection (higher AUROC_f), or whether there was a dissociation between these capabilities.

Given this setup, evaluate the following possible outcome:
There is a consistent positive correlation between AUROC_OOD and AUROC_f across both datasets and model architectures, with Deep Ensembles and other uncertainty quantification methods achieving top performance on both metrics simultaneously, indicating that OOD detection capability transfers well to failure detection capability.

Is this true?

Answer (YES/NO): NO